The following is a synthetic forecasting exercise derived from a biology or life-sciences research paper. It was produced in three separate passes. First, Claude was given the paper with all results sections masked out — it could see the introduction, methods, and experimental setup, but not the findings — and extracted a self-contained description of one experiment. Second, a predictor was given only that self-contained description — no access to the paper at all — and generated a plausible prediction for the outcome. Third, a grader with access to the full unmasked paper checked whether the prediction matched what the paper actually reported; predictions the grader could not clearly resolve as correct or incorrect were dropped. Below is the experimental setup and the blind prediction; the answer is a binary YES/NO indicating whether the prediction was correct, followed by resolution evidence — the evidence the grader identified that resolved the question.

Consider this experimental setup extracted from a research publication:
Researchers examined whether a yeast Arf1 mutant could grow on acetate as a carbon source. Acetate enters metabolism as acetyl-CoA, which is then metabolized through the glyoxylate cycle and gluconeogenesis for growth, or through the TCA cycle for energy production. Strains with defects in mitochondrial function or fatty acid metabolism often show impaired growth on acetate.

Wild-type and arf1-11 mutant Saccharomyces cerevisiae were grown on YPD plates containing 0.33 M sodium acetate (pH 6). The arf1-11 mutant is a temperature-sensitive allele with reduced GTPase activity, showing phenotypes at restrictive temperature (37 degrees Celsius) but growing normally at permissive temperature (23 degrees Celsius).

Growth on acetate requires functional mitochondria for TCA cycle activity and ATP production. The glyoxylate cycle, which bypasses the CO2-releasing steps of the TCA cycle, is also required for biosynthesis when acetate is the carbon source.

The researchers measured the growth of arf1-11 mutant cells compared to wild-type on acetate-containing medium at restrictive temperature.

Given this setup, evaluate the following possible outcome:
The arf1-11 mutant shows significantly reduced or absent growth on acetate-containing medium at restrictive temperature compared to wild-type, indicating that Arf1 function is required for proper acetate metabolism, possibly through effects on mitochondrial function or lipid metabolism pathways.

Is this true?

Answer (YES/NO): YES